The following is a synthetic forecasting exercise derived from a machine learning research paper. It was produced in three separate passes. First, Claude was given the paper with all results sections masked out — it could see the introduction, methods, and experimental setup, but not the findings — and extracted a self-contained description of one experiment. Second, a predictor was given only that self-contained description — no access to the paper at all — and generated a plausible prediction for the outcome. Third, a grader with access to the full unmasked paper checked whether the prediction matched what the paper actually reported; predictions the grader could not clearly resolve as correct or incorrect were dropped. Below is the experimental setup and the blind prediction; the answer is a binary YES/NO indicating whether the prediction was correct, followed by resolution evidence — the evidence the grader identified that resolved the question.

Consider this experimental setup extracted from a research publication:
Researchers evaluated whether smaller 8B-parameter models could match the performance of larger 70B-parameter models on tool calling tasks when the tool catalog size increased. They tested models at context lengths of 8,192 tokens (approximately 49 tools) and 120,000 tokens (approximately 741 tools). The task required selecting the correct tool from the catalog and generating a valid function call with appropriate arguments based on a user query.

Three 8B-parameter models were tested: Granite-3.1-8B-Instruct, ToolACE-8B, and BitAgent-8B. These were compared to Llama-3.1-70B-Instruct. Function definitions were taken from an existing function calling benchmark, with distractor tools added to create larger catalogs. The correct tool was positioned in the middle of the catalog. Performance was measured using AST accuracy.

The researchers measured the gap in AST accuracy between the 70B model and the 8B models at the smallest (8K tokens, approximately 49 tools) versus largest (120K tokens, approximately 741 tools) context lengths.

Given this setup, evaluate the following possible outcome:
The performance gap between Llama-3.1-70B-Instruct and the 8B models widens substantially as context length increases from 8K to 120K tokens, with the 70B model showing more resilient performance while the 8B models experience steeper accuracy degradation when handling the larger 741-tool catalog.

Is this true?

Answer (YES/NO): NO